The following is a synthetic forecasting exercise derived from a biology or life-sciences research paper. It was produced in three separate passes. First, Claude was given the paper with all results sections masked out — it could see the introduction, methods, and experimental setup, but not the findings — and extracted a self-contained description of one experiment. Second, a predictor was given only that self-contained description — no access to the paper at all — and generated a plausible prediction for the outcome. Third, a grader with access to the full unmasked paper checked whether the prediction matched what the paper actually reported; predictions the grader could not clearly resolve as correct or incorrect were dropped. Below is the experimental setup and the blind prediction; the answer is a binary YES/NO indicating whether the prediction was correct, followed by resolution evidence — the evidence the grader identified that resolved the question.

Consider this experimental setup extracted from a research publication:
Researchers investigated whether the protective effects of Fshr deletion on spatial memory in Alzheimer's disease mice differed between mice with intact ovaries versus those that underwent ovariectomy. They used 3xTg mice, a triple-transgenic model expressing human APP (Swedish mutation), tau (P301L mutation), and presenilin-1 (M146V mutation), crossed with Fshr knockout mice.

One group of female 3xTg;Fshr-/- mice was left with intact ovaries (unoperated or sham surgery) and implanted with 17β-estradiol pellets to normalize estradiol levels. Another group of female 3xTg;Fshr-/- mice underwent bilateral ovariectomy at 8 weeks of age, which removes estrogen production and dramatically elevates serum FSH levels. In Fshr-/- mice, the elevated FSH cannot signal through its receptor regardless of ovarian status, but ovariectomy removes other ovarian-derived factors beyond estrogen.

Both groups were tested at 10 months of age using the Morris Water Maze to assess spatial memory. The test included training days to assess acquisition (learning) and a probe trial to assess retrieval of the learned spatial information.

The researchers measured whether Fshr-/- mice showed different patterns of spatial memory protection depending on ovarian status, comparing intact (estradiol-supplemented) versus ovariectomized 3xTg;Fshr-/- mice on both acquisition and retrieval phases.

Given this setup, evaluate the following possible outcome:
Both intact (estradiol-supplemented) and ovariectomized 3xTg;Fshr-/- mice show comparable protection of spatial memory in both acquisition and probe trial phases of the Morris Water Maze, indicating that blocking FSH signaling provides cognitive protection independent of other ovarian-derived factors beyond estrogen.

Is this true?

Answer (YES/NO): NO